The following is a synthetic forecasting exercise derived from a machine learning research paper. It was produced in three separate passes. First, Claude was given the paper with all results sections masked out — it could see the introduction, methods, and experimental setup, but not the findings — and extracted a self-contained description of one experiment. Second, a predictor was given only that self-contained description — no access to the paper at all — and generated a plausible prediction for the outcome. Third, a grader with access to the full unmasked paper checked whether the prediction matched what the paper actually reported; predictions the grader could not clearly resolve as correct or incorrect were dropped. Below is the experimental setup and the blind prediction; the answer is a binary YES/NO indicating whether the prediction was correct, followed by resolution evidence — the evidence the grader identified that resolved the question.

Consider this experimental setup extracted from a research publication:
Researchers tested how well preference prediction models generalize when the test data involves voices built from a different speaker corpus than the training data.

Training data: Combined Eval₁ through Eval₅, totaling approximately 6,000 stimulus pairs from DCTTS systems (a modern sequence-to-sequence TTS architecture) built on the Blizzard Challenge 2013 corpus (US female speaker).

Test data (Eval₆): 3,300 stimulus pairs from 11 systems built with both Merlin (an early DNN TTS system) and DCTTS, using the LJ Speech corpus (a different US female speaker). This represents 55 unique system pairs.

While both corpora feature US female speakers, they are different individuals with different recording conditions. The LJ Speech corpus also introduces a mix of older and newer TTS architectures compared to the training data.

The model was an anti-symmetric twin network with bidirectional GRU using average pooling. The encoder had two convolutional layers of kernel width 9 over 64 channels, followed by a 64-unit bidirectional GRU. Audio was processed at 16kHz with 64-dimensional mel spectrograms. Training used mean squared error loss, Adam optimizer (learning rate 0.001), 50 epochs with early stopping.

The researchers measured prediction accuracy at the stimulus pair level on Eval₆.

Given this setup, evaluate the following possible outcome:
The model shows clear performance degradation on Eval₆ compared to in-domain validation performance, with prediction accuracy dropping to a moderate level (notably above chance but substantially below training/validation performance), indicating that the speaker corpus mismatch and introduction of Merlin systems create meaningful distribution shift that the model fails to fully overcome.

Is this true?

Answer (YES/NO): YES